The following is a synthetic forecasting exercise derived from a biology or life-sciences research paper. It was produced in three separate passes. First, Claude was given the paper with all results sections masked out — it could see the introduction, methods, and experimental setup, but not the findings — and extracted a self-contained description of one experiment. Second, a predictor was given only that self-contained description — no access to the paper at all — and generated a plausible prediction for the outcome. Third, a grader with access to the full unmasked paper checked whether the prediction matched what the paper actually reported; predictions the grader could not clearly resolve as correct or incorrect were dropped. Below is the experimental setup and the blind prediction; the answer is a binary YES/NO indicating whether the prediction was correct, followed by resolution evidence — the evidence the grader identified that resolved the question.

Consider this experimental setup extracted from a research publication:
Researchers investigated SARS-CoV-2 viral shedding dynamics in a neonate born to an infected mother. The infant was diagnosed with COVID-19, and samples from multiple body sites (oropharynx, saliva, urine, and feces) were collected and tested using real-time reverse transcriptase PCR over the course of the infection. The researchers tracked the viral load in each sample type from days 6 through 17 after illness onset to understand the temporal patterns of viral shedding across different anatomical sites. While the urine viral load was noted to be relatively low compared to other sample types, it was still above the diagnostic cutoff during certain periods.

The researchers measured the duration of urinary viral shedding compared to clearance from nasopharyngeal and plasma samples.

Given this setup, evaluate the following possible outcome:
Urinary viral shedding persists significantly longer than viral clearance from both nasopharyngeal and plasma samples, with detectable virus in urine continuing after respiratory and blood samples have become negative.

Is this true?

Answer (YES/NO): YES